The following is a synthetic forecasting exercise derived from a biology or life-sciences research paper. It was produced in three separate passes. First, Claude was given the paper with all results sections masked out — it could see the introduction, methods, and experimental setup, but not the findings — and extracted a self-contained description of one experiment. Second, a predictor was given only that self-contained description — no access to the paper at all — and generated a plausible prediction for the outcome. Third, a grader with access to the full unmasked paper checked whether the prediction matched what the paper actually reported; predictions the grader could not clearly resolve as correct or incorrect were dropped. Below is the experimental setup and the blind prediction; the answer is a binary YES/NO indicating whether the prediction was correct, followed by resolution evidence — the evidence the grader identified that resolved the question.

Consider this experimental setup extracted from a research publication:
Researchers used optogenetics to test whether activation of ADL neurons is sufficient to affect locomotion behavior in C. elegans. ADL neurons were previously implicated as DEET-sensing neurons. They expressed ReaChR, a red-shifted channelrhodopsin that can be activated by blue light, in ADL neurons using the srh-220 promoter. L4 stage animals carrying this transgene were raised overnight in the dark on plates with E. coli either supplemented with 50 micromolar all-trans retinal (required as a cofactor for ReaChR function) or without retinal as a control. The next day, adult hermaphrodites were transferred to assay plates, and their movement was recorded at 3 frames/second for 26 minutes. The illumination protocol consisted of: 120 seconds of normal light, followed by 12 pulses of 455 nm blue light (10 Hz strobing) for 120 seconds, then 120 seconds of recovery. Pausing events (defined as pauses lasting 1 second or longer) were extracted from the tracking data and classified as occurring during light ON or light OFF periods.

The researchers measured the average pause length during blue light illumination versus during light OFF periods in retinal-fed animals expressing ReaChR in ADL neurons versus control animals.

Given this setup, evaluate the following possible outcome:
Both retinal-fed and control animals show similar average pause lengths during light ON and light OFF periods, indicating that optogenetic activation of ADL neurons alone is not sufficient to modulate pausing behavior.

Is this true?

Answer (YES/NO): NO